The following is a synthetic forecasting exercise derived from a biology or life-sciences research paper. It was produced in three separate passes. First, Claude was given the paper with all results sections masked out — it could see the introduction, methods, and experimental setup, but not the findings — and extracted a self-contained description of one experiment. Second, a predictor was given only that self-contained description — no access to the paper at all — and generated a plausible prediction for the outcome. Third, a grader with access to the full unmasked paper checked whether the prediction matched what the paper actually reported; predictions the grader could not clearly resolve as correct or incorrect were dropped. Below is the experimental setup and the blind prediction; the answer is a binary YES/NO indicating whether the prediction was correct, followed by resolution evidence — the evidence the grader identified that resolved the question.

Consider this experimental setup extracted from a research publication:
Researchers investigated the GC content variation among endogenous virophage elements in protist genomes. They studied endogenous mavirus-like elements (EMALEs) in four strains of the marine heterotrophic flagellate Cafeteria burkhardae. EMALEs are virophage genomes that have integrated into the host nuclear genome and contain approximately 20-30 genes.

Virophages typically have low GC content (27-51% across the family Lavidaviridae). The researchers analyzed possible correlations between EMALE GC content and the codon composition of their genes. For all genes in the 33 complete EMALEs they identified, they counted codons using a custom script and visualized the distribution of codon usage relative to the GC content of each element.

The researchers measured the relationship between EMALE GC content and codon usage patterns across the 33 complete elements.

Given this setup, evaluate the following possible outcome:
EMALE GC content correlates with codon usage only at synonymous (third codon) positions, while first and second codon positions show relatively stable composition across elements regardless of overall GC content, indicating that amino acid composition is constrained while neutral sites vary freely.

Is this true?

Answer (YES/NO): NO